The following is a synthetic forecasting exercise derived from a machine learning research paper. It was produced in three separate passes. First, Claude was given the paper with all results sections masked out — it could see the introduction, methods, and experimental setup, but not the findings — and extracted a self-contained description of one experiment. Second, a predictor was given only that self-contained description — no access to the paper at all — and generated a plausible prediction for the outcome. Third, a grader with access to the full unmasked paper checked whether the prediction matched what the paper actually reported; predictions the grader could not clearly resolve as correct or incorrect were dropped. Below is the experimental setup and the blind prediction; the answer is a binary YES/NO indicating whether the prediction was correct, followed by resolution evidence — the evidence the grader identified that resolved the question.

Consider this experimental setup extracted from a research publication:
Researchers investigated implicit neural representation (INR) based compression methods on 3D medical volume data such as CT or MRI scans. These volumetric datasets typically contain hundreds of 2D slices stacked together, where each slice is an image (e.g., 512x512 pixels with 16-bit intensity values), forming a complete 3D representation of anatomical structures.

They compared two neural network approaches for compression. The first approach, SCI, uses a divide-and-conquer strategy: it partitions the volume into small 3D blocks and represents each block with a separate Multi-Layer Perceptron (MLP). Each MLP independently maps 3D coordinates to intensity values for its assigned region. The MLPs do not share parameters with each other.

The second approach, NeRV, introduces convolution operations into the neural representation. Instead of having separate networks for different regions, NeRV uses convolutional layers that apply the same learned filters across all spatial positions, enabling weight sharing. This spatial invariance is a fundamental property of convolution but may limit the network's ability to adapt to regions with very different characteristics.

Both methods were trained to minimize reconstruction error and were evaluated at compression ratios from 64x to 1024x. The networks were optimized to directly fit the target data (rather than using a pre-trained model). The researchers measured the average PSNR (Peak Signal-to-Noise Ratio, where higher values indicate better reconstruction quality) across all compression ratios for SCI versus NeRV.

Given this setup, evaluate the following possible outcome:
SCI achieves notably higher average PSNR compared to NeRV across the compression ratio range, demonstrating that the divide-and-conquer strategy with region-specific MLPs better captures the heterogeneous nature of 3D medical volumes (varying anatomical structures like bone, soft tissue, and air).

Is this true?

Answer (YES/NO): YES